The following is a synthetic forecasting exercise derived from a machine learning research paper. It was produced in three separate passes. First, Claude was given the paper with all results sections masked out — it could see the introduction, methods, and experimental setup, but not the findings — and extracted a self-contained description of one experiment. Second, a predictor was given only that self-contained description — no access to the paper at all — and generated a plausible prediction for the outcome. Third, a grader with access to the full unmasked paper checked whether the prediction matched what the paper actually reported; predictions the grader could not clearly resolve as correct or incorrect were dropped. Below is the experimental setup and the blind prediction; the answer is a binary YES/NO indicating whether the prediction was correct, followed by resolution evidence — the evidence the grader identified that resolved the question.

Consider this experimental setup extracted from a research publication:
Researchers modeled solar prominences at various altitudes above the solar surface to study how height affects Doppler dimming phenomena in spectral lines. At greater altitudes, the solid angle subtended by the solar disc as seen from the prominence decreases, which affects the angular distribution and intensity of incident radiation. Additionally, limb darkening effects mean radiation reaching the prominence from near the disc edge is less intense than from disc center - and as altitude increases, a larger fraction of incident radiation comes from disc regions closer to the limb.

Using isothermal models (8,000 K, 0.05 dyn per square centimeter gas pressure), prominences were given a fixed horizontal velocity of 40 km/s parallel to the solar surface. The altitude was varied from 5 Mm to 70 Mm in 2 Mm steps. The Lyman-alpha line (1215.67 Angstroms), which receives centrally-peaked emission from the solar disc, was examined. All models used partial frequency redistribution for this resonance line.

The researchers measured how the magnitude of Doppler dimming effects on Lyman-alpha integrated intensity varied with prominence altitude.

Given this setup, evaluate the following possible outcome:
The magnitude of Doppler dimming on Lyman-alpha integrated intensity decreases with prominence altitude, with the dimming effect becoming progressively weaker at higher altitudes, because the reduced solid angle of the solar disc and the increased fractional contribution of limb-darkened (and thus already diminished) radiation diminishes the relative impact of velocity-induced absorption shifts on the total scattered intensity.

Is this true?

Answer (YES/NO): YES